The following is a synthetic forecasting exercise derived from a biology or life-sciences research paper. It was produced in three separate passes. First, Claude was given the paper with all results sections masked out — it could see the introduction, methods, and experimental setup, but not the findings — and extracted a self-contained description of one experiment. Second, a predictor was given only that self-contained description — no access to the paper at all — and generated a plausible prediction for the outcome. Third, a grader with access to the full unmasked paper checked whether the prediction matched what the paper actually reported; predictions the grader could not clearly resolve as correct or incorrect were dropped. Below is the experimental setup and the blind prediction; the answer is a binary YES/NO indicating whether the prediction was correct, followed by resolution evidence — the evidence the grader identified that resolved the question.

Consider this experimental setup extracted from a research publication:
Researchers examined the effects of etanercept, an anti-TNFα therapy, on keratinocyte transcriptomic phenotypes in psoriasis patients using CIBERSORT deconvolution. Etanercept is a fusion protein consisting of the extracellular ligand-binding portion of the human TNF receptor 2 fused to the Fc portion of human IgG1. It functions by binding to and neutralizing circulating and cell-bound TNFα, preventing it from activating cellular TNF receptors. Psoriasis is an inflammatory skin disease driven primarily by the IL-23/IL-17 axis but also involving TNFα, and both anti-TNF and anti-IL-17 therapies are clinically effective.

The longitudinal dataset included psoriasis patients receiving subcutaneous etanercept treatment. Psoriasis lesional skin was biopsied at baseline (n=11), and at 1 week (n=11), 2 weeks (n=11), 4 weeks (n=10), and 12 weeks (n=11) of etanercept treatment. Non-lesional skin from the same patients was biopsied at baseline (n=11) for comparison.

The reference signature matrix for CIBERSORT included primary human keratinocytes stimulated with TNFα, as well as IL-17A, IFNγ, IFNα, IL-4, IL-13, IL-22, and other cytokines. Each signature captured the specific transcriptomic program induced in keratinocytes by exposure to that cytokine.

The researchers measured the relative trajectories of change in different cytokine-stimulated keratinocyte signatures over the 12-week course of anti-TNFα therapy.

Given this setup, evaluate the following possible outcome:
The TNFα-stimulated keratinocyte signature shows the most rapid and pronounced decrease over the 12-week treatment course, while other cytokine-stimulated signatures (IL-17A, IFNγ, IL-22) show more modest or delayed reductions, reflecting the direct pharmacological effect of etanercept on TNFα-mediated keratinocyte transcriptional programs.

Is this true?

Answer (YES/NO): NO